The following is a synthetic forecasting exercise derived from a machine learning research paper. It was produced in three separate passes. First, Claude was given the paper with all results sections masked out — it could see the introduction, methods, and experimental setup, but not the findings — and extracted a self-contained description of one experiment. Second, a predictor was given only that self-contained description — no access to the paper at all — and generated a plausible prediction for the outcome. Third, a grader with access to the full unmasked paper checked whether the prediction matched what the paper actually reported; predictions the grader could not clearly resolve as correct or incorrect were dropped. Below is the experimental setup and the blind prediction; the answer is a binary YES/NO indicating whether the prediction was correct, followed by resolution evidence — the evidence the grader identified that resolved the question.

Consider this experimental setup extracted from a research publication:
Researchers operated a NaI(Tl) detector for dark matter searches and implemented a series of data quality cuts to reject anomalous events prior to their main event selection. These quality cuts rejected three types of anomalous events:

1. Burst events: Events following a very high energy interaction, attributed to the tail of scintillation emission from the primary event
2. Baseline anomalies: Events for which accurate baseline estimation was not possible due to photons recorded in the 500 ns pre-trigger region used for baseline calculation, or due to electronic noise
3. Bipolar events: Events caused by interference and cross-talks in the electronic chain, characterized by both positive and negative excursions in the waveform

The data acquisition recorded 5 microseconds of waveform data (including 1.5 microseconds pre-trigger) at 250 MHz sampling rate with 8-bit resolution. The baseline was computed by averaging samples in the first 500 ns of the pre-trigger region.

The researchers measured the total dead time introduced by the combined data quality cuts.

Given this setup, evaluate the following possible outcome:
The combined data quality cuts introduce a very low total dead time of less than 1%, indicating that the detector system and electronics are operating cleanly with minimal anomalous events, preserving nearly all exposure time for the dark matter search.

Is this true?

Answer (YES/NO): YES